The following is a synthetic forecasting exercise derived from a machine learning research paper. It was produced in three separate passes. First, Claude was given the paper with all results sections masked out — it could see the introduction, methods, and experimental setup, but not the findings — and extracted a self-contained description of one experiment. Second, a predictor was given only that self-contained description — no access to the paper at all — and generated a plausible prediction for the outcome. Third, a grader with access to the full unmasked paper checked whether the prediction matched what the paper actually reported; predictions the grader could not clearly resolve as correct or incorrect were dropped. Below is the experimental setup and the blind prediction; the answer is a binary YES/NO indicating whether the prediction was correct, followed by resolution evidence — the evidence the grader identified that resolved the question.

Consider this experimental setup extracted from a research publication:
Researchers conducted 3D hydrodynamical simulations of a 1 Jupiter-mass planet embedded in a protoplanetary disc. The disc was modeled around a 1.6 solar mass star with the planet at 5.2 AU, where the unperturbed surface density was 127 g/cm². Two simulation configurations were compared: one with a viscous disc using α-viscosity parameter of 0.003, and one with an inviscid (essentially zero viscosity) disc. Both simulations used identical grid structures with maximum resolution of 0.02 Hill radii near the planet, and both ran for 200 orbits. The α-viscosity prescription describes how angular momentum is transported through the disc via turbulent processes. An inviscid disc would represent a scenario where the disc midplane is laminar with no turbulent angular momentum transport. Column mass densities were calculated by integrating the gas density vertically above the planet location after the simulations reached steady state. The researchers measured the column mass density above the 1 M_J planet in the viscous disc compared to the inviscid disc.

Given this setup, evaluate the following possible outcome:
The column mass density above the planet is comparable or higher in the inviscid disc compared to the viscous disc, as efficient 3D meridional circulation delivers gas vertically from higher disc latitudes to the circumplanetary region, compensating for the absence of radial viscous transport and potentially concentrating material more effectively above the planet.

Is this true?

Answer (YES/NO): NO